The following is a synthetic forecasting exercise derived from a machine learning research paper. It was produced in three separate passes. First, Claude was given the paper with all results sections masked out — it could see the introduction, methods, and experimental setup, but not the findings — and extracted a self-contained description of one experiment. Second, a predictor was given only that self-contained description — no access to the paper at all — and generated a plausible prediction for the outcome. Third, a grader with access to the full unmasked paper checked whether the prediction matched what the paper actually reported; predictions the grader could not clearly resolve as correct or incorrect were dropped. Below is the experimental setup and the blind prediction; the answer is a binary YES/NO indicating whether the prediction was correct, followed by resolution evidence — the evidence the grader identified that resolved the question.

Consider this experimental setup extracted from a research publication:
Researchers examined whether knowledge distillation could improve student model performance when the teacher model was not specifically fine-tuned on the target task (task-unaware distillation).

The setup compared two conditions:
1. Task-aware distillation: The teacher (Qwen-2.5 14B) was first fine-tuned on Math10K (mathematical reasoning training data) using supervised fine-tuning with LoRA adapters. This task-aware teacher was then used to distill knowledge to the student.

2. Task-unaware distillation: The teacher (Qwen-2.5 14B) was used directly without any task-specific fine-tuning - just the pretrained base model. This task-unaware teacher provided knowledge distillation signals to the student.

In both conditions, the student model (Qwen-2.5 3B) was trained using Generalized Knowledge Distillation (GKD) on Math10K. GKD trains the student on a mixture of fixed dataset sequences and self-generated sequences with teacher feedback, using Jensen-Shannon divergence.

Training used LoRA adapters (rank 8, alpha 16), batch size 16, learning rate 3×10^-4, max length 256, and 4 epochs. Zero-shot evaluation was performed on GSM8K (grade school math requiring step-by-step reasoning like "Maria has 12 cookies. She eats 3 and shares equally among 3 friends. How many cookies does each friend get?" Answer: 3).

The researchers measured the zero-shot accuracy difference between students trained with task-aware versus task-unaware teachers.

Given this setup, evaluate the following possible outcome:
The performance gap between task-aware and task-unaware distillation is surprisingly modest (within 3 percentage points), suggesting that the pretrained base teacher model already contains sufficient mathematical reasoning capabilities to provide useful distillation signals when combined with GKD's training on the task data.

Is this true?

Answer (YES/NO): NO